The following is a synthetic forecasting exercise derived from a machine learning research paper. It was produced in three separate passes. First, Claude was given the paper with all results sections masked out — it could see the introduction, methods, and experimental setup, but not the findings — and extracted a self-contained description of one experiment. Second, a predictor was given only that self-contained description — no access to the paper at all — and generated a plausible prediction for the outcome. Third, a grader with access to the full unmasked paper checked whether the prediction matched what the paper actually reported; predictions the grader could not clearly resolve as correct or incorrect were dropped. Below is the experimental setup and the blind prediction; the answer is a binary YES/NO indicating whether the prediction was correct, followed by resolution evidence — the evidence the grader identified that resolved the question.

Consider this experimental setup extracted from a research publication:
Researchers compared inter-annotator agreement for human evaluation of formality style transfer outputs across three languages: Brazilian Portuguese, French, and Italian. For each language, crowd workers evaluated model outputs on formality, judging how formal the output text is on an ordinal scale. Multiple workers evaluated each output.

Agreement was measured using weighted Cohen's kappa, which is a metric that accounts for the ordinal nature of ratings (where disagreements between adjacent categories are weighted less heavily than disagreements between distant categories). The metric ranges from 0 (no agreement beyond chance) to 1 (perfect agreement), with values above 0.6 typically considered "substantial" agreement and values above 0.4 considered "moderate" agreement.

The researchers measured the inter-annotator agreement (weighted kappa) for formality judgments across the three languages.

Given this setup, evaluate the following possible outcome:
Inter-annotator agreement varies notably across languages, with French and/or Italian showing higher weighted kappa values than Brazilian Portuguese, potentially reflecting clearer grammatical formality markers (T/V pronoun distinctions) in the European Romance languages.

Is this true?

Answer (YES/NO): NO